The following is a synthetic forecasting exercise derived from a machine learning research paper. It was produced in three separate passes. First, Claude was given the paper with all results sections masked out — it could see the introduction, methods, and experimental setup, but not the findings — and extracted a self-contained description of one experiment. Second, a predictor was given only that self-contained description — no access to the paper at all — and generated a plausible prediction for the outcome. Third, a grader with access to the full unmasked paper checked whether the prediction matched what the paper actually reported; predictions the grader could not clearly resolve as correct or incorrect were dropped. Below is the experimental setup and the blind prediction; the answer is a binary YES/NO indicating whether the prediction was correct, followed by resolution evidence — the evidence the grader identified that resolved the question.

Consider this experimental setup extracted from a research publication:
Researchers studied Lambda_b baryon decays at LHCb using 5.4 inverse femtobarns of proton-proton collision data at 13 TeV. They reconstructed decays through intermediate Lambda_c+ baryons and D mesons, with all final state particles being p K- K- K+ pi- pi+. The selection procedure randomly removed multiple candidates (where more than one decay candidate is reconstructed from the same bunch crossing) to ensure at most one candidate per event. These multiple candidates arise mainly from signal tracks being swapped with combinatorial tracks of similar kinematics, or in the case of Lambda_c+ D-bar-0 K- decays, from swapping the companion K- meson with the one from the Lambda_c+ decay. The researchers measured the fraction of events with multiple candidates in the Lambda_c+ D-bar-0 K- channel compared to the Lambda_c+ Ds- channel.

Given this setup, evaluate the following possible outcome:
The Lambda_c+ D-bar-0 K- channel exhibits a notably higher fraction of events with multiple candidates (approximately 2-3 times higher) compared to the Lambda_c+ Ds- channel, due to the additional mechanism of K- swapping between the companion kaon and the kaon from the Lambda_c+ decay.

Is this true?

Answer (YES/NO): YES